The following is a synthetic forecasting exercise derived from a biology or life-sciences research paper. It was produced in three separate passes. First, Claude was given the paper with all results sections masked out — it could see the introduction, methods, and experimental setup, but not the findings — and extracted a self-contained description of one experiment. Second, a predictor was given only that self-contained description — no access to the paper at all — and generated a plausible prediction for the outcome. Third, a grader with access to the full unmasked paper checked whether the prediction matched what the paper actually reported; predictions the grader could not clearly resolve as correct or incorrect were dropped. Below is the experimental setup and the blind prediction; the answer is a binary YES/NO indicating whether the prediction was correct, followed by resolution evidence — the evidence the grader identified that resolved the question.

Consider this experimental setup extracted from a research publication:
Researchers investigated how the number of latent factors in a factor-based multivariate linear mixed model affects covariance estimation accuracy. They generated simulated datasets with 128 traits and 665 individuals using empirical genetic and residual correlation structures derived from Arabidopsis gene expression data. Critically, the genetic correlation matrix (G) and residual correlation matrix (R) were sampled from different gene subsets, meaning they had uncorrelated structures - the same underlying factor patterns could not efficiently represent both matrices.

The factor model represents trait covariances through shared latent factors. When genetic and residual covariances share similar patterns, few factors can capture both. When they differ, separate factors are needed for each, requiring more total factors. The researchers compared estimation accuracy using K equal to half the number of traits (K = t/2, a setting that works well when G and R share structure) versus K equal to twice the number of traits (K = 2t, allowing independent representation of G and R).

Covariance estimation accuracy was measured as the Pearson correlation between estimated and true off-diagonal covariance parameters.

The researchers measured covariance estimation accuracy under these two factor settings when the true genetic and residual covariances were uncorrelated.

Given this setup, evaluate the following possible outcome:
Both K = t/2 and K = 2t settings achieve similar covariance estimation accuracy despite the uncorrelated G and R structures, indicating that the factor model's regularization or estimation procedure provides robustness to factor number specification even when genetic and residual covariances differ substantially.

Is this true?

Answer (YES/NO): NO